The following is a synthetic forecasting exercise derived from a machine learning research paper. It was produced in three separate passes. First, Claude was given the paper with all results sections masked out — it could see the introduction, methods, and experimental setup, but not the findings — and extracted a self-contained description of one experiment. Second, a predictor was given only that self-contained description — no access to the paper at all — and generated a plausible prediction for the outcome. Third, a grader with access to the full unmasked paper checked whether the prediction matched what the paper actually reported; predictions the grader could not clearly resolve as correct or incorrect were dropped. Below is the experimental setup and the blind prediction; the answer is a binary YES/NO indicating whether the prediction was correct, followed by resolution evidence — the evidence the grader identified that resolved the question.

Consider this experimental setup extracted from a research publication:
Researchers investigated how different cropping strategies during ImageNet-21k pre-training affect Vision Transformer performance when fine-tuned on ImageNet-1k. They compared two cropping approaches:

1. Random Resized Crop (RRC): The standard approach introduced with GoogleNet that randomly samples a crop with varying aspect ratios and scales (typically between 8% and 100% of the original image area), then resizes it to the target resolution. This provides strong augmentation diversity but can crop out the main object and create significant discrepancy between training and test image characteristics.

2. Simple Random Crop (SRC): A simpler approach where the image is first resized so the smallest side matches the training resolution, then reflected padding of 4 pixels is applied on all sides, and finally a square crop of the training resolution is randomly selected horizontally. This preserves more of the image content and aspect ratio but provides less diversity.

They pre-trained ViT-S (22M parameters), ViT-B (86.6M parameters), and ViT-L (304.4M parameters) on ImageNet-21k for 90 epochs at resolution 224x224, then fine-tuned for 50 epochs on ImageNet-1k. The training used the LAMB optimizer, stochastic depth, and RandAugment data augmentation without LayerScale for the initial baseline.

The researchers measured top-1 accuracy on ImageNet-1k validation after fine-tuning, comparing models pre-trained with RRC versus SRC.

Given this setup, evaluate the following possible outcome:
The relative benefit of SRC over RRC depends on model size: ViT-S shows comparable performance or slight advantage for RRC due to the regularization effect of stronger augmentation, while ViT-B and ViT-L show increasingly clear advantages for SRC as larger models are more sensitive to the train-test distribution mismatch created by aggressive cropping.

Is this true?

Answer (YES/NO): NO